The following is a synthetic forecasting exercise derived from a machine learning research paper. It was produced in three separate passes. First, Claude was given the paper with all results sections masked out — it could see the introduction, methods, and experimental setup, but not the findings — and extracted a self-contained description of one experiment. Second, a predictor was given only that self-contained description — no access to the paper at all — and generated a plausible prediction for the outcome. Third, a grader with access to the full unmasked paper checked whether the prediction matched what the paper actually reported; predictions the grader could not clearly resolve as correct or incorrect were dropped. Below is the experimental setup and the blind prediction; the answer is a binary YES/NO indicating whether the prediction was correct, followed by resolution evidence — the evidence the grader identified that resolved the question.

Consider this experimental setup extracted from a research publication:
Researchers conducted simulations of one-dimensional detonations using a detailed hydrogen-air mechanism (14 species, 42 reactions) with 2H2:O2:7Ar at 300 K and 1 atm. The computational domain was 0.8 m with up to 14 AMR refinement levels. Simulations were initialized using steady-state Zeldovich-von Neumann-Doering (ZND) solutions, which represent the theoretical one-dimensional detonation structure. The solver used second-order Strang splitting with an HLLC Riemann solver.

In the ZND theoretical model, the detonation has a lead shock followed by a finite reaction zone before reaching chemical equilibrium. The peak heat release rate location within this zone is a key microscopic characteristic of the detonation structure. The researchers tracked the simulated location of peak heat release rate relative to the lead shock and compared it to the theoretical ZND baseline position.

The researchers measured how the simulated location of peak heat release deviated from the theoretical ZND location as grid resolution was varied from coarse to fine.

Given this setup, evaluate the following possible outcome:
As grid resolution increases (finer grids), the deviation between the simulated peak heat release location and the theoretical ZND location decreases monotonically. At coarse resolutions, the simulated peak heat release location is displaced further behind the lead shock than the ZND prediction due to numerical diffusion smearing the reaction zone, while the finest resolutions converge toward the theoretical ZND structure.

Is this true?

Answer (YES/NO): NO